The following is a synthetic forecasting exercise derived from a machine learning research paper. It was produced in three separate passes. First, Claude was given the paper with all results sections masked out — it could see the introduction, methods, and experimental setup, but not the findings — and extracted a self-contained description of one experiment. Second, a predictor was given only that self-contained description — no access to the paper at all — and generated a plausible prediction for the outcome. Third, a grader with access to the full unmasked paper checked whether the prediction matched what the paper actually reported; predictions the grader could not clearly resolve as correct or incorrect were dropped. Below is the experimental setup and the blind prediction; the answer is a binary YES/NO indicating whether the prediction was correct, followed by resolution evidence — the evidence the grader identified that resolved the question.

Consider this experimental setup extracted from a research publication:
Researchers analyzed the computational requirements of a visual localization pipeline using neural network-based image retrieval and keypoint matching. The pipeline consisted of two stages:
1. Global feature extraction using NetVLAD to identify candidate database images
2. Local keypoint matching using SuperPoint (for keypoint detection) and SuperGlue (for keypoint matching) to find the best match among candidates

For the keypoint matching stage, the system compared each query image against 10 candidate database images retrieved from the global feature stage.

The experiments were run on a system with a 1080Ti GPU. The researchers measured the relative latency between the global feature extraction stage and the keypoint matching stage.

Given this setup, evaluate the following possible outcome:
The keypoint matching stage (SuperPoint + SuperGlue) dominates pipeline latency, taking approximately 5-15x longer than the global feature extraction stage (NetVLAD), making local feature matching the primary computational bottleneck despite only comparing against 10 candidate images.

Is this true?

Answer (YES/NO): YES